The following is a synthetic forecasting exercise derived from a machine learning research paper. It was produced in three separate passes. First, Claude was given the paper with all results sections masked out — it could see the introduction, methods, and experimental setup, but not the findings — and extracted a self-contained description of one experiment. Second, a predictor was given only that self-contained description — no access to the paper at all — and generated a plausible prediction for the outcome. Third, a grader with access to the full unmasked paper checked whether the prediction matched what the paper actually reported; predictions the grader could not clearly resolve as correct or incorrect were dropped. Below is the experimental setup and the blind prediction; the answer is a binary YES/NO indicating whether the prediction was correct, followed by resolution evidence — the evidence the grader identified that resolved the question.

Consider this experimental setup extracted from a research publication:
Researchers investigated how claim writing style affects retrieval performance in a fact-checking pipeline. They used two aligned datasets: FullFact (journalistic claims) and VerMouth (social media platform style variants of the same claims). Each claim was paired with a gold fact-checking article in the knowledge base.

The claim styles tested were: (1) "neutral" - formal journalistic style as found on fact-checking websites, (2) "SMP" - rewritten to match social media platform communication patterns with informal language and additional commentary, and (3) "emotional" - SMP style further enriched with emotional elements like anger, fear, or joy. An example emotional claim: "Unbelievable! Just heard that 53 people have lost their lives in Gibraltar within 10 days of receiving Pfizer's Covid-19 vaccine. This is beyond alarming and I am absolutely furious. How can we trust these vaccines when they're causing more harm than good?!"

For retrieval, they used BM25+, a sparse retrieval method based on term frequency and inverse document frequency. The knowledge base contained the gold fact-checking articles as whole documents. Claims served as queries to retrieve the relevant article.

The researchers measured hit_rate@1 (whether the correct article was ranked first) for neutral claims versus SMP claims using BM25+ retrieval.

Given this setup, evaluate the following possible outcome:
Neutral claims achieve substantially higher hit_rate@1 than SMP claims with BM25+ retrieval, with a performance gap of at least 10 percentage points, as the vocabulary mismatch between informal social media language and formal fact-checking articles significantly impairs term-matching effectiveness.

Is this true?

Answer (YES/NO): YES